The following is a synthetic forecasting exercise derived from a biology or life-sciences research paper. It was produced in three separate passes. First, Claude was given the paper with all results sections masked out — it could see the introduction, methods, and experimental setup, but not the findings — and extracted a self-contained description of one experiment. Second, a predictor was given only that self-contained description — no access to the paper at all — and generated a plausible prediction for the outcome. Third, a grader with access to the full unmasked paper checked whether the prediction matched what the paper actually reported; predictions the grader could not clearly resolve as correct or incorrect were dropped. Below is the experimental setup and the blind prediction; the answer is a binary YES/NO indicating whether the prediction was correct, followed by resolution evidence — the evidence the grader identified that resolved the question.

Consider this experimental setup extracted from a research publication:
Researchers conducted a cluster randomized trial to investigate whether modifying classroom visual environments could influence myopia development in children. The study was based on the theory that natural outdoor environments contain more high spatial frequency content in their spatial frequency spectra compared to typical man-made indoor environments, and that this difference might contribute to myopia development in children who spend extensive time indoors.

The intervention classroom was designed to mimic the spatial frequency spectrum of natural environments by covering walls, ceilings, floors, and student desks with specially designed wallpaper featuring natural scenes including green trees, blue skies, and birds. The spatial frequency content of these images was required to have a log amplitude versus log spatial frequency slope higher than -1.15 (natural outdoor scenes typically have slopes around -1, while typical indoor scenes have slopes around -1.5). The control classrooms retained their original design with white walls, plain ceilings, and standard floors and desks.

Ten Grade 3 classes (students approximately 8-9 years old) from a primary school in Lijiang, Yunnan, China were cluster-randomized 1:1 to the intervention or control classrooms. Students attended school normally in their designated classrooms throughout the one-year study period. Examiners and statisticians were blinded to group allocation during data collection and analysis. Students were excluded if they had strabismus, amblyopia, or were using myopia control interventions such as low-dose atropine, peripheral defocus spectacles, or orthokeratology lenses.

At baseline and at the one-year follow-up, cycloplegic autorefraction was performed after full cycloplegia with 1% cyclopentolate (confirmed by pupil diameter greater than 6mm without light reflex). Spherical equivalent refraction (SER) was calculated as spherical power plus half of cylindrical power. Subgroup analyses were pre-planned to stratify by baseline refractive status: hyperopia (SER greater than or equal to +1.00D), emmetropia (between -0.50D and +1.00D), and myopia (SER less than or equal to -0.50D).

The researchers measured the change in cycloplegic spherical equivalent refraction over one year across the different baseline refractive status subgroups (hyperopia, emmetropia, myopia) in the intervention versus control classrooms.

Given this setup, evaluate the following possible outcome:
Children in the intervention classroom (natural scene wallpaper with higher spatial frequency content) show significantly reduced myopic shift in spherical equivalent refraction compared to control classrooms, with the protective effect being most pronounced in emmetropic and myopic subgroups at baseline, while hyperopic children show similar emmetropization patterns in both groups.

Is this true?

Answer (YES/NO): NO